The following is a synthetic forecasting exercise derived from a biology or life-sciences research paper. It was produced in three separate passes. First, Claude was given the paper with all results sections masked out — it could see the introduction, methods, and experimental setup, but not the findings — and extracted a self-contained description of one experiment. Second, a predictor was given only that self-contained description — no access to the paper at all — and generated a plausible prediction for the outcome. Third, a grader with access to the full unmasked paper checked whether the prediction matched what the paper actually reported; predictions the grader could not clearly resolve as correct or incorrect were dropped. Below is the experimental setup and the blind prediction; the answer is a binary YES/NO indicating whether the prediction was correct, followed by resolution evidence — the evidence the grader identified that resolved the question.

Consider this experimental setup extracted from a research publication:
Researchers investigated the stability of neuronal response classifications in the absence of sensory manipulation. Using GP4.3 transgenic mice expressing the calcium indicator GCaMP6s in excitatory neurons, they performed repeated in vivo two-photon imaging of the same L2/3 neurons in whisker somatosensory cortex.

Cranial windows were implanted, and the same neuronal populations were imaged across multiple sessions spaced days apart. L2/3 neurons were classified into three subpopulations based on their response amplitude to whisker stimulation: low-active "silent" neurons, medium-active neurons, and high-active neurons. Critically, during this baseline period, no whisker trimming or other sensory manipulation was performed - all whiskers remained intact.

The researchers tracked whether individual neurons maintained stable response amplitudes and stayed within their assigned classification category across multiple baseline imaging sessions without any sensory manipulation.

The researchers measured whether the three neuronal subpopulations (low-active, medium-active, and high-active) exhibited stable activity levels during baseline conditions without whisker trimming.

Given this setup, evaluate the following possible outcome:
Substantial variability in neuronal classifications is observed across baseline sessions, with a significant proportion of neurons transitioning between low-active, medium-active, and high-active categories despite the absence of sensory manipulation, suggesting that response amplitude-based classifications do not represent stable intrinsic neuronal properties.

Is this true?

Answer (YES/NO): NO